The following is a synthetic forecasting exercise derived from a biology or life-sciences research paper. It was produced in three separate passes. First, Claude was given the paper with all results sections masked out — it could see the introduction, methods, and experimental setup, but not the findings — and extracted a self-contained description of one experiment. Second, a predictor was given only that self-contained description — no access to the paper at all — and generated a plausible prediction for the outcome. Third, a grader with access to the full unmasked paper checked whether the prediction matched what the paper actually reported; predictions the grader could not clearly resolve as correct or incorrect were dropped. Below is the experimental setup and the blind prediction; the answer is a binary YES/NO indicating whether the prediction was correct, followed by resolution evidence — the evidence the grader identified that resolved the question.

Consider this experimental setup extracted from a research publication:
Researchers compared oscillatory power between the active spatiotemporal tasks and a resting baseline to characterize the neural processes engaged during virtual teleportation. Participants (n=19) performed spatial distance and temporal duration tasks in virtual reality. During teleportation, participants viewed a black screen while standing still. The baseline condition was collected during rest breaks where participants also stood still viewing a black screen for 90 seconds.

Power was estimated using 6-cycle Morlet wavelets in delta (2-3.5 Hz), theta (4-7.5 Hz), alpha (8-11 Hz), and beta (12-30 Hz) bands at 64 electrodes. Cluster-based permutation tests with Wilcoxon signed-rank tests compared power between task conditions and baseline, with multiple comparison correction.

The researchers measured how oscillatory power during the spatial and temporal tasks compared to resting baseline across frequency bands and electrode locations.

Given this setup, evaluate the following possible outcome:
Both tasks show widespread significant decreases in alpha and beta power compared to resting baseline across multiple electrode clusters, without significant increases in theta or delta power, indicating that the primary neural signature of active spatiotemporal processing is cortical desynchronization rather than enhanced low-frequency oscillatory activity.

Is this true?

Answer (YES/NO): NO